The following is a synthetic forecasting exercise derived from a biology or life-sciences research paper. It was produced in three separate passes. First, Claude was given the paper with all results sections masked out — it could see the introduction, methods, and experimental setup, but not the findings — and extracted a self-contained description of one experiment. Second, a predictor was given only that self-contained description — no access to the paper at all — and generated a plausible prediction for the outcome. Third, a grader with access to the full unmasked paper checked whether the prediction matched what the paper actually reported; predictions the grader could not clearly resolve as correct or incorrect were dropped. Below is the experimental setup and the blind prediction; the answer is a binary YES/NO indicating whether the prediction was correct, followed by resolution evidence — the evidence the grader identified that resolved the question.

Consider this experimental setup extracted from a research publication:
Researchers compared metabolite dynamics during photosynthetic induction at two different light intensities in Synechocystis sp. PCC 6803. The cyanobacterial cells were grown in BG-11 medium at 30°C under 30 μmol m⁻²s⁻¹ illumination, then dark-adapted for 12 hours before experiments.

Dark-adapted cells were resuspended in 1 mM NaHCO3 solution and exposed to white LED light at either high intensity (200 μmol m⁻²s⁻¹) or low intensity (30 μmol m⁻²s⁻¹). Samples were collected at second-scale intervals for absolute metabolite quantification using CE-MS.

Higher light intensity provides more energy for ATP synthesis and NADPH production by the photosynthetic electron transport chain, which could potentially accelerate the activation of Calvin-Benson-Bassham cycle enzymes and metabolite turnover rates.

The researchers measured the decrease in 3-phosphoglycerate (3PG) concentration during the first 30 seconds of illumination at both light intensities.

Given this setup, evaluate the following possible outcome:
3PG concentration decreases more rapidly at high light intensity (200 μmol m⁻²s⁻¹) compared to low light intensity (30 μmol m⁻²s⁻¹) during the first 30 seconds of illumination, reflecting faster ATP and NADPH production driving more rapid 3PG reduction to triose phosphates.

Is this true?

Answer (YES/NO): YES